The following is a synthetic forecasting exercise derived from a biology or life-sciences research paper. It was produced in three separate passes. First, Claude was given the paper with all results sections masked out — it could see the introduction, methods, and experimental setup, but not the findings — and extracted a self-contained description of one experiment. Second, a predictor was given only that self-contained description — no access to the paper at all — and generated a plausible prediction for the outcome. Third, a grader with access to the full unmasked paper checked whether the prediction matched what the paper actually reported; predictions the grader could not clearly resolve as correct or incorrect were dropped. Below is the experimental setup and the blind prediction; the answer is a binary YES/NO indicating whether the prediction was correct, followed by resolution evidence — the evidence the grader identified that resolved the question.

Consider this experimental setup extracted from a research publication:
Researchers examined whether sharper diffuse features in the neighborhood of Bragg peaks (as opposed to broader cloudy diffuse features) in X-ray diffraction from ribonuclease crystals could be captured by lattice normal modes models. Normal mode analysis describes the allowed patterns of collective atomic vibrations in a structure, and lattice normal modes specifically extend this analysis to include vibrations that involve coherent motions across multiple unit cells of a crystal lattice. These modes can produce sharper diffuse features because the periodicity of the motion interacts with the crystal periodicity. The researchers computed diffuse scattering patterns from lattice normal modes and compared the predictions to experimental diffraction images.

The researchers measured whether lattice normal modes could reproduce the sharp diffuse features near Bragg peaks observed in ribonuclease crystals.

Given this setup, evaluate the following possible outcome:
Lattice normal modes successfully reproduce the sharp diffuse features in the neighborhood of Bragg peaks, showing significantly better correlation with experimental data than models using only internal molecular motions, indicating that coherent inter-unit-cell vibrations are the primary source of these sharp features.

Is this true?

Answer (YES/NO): NO